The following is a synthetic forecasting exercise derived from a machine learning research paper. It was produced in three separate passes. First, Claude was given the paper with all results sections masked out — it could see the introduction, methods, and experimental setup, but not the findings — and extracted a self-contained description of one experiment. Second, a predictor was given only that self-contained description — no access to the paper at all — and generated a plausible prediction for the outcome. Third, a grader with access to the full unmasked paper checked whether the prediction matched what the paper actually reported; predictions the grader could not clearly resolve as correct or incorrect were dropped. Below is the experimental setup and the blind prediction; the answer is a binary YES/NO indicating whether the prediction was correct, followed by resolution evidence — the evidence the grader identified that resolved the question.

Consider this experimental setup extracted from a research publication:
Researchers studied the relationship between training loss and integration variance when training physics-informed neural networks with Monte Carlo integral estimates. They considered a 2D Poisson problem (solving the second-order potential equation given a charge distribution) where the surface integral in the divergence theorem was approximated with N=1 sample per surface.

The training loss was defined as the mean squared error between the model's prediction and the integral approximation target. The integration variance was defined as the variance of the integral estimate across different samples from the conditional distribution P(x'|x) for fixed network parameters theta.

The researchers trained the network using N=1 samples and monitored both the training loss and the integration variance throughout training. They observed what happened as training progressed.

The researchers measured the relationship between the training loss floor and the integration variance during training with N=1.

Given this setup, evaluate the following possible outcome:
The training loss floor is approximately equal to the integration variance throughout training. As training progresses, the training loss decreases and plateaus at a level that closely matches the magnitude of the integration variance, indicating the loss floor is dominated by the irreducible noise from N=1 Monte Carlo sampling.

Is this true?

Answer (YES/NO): YES